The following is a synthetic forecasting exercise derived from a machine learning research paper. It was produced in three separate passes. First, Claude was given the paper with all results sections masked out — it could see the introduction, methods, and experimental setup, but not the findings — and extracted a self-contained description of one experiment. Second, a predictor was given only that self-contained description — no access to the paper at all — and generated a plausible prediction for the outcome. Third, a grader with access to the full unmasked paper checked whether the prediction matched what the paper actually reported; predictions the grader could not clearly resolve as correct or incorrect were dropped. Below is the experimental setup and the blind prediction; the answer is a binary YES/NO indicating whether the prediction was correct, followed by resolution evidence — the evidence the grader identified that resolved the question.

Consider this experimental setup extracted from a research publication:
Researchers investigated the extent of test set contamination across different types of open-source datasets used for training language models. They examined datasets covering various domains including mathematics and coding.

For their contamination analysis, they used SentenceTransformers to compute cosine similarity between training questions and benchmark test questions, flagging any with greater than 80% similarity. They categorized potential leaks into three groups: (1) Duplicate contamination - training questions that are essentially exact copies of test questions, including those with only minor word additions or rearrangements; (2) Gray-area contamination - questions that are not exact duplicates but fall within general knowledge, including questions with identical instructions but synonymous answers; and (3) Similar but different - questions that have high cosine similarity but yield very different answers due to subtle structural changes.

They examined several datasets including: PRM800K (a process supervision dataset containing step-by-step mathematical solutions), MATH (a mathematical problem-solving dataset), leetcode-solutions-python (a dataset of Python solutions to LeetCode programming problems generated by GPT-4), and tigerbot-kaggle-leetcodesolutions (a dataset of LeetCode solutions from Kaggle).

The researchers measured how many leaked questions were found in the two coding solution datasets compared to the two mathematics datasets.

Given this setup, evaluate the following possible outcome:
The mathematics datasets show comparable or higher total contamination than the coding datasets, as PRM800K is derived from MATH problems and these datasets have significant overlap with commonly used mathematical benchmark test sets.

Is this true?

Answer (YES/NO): YES